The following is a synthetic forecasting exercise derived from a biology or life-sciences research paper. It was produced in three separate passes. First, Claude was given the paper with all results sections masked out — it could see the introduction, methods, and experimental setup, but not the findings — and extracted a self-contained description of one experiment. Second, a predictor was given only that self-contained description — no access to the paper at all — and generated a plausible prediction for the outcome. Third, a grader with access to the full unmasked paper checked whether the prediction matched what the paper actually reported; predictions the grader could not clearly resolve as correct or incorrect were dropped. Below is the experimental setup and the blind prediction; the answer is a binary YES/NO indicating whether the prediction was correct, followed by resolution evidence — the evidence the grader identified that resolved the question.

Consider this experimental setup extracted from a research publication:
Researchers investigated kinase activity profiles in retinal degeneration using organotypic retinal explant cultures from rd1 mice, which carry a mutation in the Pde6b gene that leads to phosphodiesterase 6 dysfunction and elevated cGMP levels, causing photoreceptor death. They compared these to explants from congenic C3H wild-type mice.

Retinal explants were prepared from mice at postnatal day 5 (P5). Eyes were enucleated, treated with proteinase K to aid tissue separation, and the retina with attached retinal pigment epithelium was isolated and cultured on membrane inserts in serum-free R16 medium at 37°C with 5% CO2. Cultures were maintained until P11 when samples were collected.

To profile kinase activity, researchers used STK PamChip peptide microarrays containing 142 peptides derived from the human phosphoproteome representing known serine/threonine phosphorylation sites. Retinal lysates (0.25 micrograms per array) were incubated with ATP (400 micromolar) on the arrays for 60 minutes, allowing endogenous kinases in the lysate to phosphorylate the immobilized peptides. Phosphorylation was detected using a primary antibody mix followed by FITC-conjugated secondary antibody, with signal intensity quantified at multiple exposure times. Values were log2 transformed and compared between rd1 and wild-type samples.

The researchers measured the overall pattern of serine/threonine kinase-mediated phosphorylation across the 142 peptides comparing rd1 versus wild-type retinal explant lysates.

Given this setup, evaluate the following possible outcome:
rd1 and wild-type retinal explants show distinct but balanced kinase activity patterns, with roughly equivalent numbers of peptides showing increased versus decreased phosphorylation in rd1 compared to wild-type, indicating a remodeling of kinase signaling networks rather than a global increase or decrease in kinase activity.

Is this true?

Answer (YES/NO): NO